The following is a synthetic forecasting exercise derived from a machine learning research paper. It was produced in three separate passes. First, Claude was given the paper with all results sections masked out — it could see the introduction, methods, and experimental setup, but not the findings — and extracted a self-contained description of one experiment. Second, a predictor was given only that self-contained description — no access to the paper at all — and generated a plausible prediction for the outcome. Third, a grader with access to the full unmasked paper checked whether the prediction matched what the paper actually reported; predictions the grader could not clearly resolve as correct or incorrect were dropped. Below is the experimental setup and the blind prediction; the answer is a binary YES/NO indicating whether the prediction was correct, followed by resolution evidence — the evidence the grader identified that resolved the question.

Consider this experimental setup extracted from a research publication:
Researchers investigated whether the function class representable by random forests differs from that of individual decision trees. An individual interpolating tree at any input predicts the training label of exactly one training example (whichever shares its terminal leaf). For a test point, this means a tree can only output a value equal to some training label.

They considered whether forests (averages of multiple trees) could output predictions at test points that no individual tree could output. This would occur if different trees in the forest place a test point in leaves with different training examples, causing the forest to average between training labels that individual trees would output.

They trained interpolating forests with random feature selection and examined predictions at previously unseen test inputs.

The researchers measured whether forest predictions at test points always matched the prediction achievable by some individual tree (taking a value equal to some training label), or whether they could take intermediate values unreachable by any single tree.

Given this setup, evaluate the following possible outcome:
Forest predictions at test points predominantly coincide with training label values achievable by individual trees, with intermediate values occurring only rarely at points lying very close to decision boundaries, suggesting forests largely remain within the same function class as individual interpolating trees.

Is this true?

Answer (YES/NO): NO